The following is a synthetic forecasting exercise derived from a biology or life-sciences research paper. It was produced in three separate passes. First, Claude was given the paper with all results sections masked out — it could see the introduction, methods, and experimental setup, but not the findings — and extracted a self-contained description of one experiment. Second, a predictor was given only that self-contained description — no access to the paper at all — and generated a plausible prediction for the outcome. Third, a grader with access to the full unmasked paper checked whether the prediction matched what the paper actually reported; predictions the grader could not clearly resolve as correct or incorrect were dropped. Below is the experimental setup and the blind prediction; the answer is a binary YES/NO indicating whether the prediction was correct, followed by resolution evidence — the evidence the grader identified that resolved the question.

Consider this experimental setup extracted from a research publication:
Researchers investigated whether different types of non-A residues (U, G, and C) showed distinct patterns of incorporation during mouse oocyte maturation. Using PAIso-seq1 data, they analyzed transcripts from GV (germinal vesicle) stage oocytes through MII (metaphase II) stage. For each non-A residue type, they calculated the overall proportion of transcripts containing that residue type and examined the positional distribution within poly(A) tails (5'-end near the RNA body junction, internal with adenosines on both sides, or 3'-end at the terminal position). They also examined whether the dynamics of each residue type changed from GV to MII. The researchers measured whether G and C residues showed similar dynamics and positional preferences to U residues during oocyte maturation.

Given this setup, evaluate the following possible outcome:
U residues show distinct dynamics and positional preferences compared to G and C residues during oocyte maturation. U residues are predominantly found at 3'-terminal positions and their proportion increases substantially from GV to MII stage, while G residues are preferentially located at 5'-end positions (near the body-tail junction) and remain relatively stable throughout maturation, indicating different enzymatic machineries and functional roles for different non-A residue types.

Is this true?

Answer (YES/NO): NO